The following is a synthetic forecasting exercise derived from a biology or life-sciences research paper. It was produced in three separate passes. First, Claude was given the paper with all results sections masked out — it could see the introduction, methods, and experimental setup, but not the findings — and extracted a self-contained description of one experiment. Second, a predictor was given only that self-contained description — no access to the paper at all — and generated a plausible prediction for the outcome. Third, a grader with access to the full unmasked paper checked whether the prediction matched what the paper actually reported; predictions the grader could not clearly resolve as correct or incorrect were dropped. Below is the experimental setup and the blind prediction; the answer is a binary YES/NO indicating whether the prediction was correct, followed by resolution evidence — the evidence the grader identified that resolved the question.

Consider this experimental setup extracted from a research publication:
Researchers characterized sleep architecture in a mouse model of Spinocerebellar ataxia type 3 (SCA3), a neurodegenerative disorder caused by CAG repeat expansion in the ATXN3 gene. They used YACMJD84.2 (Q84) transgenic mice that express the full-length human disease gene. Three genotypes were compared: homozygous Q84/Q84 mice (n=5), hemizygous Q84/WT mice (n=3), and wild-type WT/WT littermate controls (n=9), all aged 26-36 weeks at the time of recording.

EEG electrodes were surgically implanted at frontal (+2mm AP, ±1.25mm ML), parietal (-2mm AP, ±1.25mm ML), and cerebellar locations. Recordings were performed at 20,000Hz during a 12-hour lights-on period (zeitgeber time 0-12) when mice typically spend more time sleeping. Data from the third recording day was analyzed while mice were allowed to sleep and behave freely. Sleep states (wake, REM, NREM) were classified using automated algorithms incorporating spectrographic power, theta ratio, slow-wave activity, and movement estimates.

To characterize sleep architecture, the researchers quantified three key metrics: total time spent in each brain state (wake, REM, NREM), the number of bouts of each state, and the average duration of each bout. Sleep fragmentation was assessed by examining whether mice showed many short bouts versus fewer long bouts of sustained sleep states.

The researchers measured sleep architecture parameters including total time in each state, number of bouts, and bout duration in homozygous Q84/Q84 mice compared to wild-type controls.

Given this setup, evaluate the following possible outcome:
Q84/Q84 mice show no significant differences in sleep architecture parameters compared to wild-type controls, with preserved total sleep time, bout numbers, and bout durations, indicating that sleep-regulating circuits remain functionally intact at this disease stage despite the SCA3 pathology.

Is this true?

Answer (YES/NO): NO